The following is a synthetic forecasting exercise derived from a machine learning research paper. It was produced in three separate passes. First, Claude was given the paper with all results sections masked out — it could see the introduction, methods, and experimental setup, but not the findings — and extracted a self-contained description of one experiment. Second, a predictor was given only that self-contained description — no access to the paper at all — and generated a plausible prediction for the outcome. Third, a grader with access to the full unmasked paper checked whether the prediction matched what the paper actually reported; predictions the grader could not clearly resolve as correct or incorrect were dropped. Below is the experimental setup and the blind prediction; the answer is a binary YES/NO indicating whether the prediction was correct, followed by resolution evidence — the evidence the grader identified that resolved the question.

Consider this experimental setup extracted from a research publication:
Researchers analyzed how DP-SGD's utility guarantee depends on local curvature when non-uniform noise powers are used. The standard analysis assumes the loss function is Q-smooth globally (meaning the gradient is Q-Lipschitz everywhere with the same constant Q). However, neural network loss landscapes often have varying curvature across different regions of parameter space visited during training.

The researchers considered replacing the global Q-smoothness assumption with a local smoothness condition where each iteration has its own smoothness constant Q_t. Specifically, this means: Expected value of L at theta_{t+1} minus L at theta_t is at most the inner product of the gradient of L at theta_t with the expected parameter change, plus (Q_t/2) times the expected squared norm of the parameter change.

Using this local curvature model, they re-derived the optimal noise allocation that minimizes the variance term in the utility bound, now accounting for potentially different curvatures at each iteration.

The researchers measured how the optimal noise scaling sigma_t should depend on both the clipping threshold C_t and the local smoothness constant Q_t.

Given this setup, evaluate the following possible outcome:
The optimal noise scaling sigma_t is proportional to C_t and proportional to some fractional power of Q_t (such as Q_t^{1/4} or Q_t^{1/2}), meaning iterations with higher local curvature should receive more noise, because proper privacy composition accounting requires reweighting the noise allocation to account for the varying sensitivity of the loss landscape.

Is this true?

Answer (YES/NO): NO